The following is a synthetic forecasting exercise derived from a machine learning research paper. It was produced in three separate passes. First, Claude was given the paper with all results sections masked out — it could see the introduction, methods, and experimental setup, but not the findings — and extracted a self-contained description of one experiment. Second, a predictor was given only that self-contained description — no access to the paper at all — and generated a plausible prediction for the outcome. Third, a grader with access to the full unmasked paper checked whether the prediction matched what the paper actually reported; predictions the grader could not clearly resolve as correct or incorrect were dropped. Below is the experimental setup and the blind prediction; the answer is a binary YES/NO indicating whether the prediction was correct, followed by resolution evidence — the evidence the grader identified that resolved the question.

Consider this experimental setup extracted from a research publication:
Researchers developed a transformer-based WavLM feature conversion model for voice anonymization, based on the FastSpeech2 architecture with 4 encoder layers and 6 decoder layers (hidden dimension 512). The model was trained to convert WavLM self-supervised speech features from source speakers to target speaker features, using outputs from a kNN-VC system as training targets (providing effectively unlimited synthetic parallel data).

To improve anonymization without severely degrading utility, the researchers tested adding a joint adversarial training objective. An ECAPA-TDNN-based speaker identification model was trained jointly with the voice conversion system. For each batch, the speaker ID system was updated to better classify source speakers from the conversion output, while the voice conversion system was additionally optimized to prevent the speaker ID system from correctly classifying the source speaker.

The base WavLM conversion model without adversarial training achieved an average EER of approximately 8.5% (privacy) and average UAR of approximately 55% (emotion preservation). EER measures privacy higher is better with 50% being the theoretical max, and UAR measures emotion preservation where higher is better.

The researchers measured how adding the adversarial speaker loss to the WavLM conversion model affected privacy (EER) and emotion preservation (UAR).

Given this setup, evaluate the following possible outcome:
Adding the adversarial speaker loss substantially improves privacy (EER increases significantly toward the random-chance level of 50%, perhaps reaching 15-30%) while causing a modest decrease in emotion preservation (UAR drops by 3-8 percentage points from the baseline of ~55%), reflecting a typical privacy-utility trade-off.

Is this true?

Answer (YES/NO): NO